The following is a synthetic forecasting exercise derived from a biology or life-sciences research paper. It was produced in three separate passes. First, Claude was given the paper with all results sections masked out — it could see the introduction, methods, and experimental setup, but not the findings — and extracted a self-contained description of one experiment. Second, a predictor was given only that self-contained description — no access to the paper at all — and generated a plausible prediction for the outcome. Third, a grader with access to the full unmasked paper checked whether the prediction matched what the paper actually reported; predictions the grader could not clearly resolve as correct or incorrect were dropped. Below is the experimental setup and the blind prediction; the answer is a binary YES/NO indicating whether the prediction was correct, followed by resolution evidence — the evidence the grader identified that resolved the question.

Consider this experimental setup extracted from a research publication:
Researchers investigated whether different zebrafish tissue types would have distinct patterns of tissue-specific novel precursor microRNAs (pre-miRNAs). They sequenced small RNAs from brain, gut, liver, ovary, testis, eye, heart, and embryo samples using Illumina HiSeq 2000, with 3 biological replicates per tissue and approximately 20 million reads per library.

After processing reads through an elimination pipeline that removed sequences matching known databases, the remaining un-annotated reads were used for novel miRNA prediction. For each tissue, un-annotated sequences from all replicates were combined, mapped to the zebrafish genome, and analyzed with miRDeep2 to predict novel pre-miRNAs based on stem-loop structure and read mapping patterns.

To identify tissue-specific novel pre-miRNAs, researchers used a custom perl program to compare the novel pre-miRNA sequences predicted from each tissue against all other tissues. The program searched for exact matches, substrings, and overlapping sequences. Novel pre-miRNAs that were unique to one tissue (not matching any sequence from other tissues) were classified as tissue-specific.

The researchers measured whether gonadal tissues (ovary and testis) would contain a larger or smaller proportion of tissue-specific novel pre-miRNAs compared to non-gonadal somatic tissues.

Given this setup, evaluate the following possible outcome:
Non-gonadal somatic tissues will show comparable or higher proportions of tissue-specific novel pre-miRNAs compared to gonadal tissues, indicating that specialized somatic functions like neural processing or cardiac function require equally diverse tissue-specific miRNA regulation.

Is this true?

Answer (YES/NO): YES